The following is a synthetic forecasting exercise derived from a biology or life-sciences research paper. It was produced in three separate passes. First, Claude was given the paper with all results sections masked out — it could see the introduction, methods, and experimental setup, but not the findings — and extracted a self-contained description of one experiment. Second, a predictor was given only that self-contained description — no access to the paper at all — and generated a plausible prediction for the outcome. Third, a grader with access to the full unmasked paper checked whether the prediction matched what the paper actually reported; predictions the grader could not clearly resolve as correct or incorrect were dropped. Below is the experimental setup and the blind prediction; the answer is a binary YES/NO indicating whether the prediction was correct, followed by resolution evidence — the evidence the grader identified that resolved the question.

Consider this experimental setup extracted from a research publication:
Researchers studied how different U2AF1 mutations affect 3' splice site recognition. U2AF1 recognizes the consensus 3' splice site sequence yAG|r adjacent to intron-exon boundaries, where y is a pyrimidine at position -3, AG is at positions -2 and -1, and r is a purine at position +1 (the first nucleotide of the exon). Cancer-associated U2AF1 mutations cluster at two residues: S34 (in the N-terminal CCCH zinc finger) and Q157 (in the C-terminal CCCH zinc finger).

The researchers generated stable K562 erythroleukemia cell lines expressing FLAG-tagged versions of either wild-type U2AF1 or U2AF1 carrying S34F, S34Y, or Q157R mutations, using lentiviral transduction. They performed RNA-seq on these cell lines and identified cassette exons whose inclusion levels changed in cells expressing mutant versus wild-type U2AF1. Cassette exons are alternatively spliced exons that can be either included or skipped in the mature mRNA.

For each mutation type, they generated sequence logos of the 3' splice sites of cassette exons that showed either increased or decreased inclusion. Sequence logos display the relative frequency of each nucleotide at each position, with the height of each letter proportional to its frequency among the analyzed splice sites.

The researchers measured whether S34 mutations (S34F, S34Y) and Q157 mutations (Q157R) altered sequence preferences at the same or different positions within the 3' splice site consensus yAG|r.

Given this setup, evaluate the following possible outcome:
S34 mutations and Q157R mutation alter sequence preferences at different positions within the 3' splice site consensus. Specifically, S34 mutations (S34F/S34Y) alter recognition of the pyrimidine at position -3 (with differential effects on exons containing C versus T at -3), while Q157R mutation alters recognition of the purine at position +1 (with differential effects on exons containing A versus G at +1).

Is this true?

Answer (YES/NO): YES